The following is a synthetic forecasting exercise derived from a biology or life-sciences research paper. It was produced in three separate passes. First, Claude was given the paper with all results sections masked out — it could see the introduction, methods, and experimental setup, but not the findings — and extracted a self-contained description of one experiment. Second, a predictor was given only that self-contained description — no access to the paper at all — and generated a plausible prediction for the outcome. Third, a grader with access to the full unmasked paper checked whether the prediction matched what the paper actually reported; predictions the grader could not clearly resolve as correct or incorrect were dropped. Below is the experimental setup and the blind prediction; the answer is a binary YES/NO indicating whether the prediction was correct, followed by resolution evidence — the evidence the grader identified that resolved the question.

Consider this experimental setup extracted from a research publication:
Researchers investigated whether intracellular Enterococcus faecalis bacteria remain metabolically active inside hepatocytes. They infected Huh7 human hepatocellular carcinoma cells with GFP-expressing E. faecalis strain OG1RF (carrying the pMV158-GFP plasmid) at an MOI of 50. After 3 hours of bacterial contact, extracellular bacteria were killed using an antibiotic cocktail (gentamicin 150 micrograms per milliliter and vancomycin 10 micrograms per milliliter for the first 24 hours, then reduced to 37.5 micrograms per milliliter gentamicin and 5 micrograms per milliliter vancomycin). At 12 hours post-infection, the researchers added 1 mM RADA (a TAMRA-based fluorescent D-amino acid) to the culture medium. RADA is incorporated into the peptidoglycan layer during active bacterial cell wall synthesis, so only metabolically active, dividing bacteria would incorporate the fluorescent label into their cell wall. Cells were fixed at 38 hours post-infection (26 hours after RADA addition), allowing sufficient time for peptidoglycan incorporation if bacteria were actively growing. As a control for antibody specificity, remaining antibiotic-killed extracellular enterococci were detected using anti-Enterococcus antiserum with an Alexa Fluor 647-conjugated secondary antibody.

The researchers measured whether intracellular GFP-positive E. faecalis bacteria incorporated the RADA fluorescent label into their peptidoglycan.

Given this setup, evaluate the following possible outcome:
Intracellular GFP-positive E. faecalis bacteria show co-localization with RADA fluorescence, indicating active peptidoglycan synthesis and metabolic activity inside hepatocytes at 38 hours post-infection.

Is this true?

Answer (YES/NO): YES